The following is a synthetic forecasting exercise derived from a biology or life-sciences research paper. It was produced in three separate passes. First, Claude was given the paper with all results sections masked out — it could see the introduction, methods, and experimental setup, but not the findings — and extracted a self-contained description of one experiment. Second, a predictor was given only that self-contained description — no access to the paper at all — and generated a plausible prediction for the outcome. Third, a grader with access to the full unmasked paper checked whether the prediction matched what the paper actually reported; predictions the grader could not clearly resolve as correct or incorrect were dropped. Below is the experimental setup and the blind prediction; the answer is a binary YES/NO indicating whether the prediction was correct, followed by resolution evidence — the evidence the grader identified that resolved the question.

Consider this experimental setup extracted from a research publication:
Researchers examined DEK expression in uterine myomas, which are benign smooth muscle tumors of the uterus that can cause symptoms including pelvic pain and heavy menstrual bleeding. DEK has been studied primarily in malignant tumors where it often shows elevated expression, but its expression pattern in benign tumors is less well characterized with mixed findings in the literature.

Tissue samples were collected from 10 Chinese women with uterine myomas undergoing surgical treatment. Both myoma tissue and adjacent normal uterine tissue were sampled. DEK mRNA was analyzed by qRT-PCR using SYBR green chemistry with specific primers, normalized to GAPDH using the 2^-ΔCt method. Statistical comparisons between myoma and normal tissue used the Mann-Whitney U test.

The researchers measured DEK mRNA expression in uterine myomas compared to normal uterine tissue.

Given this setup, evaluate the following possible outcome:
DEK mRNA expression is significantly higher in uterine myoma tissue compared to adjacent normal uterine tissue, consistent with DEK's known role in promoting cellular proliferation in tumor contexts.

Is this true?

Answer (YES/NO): NO